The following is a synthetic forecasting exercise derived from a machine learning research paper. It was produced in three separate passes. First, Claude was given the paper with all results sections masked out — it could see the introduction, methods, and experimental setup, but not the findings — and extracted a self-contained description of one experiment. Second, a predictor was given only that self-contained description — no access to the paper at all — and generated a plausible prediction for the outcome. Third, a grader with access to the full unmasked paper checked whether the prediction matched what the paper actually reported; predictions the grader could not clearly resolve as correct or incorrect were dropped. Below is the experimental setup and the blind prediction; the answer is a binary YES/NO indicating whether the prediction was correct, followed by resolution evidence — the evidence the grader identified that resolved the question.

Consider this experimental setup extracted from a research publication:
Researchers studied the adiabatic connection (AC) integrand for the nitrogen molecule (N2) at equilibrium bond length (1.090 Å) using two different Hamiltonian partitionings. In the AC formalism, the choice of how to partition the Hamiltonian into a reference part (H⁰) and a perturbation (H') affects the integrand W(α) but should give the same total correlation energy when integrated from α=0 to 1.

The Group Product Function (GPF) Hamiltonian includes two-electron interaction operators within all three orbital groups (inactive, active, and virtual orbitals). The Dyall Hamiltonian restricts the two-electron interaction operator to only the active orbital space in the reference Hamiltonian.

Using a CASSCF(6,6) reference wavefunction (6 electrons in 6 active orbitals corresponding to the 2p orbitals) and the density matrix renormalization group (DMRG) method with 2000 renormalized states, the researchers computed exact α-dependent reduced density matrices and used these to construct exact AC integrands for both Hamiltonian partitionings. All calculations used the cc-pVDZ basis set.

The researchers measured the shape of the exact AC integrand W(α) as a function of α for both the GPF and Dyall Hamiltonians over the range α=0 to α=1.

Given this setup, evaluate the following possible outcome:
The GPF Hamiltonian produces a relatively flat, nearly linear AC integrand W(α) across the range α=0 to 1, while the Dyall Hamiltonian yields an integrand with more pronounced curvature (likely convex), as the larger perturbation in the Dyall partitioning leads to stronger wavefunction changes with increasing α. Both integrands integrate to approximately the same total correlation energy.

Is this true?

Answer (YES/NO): NO